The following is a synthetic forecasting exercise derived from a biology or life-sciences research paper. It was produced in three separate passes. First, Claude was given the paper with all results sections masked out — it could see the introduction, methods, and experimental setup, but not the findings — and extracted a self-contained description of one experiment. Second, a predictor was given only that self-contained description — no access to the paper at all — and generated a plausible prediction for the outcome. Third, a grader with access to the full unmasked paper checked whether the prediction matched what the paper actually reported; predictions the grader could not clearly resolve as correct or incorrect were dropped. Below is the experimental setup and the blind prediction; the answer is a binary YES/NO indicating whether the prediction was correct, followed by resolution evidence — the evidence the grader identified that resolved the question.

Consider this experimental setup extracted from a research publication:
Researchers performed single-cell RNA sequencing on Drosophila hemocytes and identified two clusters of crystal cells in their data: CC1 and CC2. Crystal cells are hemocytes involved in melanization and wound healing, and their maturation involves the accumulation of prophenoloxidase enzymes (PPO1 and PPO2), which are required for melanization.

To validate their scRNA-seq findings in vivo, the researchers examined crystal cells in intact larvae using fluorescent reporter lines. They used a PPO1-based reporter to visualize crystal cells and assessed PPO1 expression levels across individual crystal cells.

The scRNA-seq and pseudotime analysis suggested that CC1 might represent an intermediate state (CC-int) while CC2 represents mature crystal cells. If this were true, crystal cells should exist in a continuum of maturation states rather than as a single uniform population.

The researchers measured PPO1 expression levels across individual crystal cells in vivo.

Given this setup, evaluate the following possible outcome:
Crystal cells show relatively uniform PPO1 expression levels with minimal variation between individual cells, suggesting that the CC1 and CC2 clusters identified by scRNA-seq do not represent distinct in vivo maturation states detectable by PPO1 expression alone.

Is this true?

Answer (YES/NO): NO